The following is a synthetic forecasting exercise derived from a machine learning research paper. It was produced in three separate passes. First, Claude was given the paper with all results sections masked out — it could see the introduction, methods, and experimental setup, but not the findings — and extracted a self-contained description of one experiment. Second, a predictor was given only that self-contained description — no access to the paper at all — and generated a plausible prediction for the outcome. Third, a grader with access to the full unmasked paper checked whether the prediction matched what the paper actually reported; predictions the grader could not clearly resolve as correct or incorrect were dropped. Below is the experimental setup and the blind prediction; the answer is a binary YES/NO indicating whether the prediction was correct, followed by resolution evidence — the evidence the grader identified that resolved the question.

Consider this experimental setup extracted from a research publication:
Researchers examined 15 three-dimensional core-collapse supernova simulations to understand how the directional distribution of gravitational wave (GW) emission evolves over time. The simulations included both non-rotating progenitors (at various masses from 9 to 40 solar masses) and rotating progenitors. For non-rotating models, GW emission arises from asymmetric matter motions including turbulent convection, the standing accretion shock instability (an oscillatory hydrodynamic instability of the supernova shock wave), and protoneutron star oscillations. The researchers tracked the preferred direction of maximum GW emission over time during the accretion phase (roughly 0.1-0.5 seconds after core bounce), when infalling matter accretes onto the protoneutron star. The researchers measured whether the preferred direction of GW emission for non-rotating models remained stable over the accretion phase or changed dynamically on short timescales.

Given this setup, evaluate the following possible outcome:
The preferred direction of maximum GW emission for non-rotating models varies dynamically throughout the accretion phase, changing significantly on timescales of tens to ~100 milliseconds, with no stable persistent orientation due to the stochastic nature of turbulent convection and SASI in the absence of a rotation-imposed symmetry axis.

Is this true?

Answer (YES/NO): YES